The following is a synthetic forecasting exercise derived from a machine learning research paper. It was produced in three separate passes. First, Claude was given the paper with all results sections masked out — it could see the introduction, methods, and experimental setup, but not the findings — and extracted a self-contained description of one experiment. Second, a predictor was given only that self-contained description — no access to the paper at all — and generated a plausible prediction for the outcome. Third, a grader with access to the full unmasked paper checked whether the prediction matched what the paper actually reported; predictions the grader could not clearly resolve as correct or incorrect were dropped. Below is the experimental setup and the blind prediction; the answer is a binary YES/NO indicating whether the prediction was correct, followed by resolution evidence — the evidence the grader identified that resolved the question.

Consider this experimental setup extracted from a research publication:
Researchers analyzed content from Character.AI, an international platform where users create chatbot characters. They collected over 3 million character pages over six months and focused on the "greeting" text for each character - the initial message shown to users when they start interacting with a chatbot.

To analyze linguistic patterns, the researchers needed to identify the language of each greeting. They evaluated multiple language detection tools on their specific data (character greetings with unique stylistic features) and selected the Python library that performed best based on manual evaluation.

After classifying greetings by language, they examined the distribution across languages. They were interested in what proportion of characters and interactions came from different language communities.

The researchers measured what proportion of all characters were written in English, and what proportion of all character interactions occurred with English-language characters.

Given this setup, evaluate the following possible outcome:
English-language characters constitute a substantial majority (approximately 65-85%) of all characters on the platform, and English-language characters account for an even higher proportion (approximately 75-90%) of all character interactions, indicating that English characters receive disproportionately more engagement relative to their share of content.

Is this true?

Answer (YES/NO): YES